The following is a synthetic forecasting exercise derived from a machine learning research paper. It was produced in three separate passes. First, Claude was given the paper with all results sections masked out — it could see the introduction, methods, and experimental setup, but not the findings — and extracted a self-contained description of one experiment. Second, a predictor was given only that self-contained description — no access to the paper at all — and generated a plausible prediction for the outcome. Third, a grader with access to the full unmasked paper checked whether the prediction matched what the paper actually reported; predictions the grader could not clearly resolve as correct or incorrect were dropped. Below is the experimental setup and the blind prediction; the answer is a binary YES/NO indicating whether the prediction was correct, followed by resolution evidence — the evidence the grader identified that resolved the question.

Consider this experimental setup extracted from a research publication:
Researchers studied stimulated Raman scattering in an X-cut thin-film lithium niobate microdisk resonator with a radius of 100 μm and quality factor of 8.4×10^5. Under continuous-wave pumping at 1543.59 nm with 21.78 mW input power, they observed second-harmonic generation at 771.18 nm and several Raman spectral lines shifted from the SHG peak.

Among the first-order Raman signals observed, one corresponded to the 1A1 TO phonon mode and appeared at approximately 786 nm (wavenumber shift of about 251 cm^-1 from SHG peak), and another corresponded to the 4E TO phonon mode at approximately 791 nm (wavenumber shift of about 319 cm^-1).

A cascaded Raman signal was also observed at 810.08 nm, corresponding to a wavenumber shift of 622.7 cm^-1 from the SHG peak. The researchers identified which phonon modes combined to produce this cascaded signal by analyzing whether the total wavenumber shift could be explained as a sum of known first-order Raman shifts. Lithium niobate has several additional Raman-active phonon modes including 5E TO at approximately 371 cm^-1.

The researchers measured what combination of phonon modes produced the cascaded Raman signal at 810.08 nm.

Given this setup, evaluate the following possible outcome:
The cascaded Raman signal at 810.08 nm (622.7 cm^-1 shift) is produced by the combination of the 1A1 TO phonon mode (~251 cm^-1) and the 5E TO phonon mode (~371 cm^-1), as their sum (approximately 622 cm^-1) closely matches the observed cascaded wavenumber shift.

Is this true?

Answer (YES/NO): YES